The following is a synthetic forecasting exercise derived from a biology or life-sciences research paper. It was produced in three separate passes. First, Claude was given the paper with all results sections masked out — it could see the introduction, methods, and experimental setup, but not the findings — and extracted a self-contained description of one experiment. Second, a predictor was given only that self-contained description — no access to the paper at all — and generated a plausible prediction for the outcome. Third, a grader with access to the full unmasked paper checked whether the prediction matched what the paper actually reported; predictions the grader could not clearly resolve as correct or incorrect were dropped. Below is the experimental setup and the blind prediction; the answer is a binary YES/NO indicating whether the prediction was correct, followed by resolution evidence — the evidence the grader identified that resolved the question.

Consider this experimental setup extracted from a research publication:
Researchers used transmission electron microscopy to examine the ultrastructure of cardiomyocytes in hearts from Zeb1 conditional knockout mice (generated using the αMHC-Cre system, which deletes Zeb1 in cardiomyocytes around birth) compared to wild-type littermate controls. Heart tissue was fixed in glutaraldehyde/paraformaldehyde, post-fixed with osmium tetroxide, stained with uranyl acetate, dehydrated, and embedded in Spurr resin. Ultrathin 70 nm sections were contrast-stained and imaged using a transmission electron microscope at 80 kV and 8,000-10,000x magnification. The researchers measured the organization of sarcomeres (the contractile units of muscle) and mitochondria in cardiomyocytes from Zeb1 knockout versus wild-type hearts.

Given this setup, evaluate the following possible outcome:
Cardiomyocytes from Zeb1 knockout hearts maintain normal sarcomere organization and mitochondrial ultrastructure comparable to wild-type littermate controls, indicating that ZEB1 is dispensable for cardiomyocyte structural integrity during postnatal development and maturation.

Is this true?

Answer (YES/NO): NO